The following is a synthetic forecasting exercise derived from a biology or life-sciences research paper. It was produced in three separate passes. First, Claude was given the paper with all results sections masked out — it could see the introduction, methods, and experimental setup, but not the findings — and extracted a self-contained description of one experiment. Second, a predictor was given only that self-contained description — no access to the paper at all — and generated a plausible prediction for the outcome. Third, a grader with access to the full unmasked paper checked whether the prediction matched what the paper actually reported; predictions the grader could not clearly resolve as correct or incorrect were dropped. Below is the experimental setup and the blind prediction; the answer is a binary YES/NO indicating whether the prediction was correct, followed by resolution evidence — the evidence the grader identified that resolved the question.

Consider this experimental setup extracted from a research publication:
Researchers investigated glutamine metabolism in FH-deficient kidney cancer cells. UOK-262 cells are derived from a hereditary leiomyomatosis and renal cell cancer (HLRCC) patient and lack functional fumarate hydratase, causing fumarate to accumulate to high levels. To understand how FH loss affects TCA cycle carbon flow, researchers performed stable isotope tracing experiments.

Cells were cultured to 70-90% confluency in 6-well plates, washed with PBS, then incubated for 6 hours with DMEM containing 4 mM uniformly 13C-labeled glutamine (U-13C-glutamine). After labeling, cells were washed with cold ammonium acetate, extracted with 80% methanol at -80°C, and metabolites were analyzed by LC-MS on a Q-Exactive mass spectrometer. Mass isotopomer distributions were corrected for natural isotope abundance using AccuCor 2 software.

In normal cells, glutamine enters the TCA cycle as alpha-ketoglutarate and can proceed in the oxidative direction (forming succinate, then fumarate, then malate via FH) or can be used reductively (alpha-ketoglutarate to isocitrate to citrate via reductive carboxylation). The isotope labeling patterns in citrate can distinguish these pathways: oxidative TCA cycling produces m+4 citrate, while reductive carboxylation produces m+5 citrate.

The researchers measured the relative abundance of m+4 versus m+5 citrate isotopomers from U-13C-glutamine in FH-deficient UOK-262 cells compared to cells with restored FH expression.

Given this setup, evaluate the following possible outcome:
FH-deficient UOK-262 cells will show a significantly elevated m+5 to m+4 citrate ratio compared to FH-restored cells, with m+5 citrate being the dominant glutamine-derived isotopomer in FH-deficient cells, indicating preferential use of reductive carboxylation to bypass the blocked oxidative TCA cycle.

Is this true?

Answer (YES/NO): NO